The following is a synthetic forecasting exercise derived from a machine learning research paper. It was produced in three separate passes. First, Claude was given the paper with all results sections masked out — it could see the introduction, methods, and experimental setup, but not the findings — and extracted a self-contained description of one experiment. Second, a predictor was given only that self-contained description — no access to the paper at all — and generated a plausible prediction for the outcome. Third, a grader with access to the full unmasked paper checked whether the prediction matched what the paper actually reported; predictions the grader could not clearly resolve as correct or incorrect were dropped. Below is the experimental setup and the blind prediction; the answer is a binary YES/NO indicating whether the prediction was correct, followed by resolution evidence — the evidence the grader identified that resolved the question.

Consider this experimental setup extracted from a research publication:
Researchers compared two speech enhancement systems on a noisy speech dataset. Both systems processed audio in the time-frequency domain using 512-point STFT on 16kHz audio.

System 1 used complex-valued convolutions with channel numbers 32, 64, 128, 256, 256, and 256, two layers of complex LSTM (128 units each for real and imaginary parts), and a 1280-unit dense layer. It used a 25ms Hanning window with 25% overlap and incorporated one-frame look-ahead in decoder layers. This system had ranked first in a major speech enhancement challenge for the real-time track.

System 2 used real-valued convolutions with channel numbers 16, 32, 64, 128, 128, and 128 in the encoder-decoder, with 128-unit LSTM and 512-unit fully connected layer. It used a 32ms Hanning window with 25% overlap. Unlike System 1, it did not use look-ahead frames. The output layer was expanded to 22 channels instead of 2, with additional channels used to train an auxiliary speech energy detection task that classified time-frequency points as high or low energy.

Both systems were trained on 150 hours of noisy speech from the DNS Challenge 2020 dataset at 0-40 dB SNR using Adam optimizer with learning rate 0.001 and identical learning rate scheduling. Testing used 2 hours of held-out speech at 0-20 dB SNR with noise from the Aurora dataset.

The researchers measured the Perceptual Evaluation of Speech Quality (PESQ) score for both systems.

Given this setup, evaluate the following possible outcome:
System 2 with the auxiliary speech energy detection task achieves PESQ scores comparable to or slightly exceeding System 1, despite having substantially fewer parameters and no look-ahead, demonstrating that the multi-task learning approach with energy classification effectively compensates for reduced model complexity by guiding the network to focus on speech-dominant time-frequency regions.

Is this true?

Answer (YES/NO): YES